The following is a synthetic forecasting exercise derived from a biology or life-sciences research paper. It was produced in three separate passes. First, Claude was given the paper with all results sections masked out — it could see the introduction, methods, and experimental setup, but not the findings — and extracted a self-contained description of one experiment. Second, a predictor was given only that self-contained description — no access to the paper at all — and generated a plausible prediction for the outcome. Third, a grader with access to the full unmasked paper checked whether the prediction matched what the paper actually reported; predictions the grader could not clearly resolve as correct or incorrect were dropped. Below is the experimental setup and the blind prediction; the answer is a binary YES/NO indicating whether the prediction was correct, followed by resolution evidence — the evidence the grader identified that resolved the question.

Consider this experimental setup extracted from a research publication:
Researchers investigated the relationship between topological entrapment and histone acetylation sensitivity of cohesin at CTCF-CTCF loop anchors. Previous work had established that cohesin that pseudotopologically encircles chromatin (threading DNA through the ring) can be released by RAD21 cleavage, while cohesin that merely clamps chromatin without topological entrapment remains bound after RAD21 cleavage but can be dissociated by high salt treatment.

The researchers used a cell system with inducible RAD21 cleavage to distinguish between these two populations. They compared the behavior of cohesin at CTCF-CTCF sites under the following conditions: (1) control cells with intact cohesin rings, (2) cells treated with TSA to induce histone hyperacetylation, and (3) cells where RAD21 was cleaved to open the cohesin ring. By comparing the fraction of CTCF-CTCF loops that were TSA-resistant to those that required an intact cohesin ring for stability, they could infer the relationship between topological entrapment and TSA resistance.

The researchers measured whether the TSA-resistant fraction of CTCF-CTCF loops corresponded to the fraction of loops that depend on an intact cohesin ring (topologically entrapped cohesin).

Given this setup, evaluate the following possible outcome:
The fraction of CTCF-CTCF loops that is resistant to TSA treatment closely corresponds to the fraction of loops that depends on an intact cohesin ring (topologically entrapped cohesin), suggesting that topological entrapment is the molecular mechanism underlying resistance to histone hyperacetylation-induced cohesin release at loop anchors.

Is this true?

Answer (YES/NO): YES